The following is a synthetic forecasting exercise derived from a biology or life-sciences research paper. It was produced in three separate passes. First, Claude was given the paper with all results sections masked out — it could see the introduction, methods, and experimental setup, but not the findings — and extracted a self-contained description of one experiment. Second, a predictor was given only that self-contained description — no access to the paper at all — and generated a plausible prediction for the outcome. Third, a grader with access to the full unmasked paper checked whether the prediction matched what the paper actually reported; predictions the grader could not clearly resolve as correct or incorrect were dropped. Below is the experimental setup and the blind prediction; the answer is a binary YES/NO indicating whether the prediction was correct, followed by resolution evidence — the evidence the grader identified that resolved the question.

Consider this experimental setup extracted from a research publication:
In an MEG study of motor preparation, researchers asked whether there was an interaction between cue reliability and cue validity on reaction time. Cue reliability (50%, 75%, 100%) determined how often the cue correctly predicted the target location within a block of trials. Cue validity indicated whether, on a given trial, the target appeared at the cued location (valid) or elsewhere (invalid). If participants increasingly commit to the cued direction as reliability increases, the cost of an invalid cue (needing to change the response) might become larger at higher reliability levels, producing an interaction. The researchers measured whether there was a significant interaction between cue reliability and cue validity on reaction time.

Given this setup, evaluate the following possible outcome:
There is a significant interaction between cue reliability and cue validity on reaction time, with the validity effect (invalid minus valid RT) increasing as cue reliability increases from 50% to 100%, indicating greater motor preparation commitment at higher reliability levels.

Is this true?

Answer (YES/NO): NO